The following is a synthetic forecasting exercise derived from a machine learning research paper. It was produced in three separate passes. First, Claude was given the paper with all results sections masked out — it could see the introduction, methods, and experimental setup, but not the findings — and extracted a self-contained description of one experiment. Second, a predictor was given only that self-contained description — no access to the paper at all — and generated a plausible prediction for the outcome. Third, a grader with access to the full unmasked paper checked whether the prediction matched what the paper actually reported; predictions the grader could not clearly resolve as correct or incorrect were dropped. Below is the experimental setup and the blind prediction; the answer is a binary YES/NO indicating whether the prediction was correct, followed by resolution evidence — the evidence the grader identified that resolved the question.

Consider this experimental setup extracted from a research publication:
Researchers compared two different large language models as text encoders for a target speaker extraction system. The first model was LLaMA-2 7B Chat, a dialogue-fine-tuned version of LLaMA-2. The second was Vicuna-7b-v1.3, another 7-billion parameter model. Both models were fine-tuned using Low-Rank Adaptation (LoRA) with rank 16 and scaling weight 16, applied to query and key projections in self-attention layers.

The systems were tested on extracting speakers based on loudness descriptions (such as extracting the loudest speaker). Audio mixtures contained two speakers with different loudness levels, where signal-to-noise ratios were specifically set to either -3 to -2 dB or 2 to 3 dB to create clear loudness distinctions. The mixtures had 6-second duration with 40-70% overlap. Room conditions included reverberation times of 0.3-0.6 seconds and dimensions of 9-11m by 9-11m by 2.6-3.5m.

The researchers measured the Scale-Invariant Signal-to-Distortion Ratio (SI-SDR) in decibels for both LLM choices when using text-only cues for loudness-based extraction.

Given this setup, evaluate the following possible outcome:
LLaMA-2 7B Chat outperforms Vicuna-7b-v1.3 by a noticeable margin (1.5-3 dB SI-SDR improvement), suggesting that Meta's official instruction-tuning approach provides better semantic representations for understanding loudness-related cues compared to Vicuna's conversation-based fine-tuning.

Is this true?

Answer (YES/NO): NO